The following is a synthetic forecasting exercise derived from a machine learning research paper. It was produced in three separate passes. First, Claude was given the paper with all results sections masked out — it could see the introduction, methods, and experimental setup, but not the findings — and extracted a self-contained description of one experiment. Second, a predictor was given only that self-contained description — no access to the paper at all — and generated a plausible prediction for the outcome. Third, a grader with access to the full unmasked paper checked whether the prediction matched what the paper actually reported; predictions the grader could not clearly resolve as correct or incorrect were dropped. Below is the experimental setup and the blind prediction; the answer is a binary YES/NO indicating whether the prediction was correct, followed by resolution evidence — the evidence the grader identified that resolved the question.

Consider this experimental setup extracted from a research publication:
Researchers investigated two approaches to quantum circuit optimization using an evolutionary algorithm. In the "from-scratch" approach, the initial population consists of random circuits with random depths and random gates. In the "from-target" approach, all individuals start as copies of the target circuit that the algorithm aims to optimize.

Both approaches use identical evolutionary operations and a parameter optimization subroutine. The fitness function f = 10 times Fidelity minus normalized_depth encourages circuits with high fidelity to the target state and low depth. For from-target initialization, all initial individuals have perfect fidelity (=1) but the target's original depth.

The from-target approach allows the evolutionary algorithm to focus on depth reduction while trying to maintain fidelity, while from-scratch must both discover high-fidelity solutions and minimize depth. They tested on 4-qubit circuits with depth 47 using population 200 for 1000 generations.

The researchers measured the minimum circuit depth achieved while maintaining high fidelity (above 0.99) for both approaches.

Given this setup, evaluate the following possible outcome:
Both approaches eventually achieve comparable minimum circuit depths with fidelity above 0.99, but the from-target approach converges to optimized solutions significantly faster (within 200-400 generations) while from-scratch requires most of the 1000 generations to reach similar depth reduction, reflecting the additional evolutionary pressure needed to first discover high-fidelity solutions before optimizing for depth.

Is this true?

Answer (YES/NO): NO